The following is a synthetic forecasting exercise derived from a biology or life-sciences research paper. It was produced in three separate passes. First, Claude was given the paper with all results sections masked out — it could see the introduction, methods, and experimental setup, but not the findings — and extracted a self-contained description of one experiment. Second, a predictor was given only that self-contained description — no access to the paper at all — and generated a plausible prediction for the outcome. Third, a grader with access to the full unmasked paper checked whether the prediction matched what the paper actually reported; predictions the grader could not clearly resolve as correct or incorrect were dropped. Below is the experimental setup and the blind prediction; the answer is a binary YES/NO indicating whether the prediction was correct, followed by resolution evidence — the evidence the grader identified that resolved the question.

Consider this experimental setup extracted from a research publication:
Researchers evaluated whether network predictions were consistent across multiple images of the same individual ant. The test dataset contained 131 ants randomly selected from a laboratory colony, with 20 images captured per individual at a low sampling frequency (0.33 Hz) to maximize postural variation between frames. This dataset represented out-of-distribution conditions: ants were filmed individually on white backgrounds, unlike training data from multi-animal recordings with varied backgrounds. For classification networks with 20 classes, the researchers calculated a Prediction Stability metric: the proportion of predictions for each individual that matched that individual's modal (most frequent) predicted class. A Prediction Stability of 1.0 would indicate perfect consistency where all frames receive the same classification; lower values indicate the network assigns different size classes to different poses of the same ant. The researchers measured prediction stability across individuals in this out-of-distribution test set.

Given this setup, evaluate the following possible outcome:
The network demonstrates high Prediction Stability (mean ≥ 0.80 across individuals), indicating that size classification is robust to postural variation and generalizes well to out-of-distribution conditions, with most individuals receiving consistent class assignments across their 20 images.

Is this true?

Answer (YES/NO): NO